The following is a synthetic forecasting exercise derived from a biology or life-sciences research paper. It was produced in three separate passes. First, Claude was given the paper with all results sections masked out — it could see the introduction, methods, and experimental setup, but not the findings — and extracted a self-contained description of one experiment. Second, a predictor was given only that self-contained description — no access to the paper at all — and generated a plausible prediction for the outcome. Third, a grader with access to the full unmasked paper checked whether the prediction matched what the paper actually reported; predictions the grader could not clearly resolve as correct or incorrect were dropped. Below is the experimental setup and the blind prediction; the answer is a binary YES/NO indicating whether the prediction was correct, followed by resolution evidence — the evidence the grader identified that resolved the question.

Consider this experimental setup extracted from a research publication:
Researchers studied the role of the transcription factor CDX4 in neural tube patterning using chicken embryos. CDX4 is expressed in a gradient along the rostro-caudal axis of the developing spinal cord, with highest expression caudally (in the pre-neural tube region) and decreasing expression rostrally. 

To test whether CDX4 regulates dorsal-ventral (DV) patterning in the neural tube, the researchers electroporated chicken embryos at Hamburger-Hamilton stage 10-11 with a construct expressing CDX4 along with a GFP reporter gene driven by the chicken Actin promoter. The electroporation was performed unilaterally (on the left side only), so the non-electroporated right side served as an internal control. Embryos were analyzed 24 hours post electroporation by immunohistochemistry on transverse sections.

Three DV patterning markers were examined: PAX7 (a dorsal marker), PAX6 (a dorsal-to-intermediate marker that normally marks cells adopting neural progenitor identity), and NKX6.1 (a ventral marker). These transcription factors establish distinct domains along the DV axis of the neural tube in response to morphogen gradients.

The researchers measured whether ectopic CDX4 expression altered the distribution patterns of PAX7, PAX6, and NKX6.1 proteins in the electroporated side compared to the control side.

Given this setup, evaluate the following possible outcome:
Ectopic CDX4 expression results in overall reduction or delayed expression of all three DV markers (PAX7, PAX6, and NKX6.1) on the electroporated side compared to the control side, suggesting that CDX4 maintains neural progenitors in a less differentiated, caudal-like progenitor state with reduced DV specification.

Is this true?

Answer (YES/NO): NO